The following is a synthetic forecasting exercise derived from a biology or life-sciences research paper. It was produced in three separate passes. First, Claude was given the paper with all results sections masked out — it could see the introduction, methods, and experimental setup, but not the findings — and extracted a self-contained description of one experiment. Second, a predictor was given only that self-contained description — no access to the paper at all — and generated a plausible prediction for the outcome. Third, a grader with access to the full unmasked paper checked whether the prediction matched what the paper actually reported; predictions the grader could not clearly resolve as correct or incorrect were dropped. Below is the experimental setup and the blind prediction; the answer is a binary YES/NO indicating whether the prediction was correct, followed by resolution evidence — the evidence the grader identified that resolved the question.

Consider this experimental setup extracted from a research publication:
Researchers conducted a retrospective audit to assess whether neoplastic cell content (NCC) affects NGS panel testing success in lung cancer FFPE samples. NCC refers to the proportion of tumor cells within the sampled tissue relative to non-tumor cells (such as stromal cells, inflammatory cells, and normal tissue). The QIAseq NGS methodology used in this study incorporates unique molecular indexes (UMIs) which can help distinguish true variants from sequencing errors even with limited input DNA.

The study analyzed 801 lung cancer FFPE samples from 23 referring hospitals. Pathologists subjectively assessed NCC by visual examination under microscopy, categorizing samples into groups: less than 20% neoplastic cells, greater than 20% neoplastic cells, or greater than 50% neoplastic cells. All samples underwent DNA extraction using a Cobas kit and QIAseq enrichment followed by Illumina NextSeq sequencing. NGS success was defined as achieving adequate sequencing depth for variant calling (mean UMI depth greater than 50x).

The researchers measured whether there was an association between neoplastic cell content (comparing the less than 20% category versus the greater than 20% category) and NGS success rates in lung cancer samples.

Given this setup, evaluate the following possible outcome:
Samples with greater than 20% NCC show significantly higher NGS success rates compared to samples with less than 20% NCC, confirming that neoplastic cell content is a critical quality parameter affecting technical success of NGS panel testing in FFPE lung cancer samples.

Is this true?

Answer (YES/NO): NO